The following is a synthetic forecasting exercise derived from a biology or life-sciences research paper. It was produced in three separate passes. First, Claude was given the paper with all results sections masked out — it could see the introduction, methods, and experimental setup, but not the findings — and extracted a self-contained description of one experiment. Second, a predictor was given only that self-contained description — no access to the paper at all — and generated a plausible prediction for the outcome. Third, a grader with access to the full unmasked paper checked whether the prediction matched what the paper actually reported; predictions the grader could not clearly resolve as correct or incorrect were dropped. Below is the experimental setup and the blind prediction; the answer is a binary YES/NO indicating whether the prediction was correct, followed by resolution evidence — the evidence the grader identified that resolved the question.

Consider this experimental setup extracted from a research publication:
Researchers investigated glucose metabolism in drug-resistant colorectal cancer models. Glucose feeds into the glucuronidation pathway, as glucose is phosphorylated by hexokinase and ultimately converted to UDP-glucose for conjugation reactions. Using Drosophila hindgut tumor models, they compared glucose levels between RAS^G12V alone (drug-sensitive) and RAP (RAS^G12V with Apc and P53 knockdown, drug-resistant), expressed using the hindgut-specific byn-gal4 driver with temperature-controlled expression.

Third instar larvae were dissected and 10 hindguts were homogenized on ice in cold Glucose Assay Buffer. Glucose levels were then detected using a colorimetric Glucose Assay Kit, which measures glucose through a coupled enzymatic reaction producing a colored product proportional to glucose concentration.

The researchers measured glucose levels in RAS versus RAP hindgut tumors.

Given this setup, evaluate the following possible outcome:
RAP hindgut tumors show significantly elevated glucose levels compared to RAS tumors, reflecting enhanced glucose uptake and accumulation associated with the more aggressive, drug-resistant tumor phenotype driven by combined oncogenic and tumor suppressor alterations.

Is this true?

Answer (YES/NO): YES